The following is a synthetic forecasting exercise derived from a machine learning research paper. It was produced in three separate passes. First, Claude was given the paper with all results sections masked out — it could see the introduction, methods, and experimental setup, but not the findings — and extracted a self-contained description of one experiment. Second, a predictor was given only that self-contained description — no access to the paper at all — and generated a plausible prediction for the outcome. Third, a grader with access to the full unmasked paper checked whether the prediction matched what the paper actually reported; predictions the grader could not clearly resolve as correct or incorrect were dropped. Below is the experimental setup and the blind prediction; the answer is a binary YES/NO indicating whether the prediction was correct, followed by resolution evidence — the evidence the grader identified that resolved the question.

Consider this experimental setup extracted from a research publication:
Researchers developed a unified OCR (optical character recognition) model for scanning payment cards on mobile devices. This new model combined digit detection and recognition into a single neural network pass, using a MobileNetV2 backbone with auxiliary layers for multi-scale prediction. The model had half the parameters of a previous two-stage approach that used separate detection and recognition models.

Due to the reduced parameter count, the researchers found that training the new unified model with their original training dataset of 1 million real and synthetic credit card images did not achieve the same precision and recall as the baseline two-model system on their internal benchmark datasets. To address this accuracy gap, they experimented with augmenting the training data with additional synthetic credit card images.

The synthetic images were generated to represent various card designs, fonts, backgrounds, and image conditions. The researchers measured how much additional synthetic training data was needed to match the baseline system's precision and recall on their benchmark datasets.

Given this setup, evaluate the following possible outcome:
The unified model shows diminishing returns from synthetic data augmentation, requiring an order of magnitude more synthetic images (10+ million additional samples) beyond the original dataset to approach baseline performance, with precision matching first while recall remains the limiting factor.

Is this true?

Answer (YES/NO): NO